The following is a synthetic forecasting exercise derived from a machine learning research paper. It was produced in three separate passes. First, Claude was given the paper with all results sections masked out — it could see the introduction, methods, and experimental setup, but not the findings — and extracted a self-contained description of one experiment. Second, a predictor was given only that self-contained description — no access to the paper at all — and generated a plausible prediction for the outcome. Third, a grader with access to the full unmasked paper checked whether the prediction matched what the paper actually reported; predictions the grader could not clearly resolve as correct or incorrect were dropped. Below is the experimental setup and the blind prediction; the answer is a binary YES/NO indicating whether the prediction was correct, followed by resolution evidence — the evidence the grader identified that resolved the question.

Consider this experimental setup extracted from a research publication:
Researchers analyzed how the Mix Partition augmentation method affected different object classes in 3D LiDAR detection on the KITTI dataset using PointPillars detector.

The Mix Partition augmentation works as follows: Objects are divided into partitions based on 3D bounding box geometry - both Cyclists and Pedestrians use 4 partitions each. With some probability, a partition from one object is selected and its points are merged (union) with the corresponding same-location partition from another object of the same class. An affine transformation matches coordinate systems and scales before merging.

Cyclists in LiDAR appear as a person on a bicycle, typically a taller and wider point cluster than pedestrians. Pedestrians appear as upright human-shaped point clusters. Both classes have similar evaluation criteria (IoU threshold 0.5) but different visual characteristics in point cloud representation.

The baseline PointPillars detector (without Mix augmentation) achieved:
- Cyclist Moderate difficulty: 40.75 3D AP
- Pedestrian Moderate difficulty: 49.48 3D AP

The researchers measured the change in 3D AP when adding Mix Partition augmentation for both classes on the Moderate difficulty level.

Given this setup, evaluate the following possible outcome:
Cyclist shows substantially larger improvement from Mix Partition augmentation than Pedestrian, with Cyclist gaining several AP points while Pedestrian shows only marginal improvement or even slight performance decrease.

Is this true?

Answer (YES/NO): NO